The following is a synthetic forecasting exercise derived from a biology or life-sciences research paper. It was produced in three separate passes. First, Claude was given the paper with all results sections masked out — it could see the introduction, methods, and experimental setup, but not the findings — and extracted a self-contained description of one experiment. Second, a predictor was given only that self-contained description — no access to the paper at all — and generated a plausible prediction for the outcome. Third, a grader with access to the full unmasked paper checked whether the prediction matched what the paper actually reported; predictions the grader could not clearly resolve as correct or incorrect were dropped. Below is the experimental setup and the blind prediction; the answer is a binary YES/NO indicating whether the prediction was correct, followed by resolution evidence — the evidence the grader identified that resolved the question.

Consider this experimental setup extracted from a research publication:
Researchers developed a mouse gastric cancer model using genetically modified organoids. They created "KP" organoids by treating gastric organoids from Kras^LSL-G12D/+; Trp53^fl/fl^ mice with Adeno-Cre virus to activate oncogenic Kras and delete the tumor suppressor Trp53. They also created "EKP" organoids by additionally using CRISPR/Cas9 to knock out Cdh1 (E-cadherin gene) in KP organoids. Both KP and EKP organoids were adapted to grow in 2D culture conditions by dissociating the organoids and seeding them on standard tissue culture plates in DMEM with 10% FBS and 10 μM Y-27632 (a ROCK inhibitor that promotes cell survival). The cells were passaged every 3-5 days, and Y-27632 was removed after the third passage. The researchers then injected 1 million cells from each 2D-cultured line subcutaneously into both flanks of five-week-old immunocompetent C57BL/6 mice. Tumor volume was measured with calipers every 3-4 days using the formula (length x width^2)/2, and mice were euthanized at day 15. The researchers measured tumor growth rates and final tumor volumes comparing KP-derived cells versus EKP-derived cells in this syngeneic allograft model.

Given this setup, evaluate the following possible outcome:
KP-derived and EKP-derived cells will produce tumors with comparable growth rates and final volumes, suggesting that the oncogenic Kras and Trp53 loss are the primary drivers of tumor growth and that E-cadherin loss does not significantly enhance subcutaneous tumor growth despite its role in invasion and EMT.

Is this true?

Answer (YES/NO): NO